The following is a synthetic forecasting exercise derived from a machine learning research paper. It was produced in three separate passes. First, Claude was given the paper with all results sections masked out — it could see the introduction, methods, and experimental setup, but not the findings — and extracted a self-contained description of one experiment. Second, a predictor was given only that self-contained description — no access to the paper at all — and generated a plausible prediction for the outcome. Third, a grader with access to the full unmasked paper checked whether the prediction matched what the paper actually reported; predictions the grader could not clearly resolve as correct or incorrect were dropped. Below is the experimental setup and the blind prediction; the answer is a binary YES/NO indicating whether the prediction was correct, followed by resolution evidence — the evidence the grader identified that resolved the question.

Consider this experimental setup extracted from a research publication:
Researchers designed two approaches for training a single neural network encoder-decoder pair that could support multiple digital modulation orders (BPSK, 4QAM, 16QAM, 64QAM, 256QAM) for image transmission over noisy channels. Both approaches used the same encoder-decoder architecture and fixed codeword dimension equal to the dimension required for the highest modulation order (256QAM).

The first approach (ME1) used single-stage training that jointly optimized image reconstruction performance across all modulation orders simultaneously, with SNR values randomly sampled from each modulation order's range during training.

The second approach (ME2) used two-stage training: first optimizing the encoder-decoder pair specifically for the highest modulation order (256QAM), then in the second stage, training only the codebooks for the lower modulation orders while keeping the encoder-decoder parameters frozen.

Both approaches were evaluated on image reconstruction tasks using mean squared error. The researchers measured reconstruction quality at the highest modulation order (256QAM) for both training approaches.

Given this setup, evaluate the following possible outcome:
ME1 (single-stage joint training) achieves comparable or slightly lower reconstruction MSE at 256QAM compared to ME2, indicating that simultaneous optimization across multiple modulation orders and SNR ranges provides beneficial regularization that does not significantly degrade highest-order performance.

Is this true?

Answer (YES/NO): NO